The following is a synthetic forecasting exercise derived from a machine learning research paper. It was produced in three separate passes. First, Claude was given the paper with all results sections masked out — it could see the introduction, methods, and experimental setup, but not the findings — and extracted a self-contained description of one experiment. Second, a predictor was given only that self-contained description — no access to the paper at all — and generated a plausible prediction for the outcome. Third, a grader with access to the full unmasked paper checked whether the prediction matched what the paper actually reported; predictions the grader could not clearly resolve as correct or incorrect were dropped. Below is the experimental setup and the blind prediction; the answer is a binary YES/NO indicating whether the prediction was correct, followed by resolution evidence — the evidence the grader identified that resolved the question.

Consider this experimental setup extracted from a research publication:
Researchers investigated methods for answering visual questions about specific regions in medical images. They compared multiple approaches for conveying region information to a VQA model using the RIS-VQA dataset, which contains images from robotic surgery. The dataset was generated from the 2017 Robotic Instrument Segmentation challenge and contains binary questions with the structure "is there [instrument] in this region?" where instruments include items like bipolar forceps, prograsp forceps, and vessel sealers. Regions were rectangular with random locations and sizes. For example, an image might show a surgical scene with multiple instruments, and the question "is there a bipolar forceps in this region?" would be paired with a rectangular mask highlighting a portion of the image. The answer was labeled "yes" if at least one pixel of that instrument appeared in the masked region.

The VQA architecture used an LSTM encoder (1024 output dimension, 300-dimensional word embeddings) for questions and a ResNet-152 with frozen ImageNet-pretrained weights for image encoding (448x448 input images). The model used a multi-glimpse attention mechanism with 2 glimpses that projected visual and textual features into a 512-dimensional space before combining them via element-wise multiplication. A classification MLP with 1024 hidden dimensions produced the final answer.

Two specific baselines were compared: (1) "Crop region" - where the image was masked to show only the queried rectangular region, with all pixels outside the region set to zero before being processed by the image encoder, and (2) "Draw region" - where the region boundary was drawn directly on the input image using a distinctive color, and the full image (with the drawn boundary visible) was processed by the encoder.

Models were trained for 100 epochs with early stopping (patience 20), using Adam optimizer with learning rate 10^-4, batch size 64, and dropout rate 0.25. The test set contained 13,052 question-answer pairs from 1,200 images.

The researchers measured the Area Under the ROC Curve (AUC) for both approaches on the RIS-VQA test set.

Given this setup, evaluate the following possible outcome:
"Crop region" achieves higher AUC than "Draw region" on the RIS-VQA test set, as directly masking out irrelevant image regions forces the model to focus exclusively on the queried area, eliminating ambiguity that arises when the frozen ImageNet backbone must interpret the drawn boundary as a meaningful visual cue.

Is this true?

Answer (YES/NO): YES